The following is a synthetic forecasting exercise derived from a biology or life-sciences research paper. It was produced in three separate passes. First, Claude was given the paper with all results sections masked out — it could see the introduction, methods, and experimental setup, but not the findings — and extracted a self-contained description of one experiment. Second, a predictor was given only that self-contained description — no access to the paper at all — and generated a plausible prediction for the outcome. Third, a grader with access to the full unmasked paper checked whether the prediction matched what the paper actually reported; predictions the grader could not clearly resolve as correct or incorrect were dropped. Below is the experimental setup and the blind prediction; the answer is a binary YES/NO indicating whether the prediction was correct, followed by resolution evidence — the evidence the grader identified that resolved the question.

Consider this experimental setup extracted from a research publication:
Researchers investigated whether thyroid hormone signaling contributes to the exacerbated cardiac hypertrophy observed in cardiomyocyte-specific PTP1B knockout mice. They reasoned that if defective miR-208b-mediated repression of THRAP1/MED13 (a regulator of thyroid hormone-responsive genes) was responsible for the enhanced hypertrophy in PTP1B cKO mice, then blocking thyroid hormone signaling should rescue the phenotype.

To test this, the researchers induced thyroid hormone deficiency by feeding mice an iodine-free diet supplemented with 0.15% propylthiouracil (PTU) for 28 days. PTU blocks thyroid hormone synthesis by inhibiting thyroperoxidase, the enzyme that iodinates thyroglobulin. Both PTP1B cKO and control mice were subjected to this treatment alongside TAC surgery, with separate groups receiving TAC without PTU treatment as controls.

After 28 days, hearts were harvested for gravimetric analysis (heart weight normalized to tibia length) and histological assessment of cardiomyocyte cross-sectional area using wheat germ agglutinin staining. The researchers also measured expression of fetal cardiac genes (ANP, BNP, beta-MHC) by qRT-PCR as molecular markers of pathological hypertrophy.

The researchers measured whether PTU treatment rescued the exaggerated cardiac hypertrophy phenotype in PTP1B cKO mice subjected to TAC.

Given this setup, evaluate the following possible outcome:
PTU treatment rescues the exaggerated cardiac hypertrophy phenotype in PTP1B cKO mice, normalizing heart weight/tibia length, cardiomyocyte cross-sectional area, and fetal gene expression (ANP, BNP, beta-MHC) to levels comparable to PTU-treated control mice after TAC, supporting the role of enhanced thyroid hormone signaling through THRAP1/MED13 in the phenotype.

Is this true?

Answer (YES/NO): NO